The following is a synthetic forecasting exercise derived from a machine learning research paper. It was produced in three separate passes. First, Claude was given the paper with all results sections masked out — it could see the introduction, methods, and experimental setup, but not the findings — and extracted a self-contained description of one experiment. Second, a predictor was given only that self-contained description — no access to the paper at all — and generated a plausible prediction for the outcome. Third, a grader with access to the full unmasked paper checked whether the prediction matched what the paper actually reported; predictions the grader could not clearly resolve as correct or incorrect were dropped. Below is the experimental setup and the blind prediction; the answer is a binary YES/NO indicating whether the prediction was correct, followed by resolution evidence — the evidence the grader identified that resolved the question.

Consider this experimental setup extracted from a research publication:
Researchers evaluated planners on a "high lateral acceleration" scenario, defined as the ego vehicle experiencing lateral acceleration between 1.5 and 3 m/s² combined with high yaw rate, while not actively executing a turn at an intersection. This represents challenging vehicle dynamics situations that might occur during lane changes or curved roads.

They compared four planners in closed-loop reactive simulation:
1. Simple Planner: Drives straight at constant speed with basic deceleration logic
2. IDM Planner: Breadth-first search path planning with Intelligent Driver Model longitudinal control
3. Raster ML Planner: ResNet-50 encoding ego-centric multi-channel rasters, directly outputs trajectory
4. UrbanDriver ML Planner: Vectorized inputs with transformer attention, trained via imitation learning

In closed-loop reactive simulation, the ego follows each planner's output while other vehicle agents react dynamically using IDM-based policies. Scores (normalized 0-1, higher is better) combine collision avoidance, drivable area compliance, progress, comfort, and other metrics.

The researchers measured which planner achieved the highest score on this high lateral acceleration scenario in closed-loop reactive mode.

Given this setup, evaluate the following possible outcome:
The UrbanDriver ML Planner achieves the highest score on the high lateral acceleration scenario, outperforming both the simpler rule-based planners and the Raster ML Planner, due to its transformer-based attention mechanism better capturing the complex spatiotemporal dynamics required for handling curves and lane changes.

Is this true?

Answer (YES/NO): NO